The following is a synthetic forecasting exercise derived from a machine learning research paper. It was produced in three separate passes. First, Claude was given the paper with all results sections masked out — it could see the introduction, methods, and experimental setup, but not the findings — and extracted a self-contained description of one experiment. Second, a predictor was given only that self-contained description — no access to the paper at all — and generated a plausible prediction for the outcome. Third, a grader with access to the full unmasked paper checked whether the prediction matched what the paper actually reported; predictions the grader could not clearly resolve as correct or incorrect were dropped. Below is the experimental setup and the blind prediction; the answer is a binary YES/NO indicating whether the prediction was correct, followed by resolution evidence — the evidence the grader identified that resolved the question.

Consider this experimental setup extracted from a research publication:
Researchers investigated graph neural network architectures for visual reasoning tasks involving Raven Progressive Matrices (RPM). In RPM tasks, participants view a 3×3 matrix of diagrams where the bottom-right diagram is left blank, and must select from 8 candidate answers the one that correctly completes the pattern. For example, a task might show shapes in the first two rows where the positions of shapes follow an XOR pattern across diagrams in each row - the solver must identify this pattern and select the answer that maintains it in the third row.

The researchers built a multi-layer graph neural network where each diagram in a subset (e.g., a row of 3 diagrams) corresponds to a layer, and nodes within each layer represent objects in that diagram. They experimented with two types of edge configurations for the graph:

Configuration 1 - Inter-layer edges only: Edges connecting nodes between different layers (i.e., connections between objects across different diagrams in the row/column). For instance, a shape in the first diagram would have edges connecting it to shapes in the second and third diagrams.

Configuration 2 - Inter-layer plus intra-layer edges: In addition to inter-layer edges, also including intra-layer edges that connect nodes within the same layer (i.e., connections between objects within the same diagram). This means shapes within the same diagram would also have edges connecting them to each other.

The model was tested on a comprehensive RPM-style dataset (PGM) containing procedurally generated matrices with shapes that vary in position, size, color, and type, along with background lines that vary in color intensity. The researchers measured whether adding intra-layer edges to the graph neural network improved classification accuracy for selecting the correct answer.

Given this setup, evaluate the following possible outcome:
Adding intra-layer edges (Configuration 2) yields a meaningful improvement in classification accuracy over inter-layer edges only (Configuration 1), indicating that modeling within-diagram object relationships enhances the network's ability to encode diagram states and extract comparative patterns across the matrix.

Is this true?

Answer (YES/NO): NO